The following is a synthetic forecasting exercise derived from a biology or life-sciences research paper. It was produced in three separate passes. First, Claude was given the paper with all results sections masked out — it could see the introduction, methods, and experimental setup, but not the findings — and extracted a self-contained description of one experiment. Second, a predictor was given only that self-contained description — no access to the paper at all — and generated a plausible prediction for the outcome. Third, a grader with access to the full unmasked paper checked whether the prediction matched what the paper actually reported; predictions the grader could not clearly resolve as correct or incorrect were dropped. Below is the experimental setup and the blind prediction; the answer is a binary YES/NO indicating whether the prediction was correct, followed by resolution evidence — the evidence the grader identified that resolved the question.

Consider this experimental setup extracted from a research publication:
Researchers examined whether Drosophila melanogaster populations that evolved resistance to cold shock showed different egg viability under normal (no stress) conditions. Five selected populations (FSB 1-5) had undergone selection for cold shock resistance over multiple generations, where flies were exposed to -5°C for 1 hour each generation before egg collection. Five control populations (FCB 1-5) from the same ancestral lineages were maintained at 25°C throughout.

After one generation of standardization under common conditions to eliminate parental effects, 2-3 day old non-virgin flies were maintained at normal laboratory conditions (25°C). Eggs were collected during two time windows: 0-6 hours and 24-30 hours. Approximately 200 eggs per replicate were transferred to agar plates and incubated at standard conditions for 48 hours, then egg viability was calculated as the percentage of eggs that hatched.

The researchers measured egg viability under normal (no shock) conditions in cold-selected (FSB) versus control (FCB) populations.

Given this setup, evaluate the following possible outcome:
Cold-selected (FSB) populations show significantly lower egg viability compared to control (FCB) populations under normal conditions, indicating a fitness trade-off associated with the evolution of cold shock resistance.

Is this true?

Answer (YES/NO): NO